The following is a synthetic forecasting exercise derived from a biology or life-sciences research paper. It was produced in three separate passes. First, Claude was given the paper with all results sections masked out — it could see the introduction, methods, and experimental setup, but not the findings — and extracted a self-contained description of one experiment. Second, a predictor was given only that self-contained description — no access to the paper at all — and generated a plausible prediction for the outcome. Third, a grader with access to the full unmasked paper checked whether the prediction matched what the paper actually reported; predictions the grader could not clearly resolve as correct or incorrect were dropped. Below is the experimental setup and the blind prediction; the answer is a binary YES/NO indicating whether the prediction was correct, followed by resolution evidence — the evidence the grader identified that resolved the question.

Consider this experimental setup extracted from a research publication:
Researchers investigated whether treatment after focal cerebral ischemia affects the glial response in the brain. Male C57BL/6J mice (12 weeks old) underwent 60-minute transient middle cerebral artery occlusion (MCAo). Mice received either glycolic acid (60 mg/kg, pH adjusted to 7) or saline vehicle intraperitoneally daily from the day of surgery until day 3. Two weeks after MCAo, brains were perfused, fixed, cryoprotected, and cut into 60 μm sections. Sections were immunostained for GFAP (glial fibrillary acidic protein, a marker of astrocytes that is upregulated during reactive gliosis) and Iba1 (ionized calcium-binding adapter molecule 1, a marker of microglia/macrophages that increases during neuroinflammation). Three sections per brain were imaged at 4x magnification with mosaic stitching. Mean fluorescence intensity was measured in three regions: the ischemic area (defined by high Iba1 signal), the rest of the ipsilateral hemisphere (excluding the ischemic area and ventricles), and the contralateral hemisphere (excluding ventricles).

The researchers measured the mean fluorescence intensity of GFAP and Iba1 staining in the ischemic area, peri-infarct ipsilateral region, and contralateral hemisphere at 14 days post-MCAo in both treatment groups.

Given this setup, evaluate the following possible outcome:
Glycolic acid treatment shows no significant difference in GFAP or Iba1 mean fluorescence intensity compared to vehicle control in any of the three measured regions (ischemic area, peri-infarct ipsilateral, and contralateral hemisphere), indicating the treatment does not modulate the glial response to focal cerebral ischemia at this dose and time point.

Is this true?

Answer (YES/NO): NO